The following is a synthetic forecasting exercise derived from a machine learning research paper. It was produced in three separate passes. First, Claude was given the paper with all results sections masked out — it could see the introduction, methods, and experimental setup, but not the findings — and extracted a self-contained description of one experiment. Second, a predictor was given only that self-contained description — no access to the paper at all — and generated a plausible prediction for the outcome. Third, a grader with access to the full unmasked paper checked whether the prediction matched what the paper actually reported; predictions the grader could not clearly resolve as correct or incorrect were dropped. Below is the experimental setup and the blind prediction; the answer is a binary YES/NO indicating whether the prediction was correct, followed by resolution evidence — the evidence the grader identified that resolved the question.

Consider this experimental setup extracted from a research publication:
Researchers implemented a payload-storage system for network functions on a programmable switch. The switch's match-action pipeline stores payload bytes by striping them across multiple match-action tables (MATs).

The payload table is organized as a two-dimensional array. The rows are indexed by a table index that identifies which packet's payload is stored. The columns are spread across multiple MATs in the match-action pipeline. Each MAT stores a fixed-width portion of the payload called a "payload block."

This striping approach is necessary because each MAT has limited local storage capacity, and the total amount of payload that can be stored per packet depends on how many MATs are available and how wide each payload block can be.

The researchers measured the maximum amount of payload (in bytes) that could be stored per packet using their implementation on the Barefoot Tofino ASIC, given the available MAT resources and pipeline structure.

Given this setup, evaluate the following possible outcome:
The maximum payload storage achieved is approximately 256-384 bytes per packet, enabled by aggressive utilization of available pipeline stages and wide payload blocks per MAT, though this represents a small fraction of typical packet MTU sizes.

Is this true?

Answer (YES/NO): NO